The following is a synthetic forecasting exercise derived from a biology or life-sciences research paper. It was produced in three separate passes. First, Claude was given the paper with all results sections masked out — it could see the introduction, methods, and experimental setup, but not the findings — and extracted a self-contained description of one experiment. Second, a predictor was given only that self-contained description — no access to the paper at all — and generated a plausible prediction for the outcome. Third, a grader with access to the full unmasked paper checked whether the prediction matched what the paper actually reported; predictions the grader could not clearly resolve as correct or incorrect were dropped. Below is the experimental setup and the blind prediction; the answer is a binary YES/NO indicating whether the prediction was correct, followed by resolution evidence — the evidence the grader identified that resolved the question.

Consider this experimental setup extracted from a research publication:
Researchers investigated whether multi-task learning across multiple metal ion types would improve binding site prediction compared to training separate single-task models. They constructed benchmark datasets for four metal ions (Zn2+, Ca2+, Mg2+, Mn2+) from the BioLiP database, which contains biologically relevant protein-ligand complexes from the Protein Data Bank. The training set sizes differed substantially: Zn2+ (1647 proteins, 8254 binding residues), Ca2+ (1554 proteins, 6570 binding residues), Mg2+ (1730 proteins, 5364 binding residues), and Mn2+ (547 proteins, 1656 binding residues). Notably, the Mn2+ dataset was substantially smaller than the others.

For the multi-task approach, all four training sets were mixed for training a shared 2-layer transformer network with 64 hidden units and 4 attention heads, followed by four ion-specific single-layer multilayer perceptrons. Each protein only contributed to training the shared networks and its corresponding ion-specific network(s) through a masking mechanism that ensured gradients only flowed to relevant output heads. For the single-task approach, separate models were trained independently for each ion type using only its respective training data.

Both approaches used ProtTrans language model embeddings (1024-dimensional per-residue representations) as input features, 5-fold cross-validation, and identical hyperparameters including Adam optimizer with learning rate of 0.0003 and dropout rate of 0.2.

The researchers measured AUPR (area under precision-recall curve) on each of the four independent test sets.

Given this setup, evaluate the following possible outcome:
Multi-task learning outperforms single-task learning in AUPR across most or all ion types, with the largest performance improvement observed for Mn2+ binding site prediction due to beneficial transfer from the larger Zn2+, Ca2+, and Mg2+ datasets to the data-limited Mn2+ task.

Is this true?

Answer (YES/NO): YES